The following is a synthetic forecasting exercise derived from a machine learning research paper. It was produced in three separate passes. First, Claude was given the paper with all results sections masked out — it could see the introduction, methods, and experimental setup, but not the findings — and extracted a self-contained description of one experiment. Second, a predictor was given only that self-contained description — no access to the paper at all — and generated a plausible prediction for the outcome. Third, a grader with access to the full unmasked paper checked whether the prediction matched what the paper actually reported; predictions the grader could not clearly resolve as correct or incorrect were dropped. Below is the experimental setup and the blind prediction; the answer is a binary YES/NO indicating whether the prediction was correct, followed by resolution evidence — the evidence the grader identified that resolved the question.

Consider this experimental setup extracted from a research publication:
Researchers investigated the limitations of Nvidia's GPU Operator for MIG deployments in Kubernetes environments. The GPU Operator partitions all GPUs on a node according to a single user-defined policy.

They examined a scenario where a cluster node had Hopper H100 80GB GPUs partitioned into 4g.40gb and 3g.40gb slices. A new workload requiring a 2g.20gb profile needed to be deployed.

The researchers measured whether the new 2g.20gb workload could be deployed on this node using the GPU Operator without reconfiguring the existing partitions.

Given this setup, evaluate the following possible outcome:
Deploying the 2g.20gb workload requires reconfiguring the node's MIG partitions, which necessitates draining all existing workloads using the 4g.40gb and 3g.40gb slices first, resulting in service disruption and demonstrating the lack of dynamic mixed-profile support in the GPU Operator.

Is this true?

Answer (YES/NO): NO